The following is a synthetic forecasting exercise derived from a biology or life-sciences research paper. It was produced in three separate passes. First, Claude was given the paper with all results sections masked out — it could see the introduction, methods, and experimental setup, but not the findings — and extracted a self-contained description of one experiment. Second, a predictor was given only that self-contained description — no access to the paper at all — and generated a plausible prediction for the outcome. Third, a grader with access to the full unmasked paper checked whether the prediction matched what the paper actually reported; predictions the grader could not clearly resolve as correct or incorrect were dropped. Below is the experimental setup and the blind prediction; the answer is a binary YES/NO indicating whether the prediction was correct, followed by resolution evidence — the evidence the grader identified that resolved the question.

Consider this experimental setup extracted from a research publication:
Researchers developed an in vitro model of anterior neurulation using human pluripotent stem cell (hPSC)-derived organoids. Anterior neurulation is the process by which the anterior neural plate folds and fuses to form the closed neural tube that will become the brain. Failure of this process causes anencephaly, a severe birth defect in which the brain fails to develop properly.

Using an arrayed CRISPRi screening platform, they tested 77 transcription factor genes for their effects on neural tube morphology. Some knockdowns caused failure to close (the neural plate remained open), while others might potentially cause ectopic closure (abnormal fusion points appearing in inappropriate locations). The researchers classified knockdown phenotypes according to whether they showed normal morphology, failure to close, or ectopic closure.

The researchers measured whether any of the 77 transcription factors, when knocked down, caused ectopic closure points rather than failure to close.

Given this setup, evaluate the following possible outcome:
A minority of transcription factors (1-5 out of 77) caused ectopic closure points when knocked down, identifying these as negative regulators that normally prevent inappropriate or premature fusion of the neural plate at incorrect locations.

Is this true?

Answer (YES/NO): YES